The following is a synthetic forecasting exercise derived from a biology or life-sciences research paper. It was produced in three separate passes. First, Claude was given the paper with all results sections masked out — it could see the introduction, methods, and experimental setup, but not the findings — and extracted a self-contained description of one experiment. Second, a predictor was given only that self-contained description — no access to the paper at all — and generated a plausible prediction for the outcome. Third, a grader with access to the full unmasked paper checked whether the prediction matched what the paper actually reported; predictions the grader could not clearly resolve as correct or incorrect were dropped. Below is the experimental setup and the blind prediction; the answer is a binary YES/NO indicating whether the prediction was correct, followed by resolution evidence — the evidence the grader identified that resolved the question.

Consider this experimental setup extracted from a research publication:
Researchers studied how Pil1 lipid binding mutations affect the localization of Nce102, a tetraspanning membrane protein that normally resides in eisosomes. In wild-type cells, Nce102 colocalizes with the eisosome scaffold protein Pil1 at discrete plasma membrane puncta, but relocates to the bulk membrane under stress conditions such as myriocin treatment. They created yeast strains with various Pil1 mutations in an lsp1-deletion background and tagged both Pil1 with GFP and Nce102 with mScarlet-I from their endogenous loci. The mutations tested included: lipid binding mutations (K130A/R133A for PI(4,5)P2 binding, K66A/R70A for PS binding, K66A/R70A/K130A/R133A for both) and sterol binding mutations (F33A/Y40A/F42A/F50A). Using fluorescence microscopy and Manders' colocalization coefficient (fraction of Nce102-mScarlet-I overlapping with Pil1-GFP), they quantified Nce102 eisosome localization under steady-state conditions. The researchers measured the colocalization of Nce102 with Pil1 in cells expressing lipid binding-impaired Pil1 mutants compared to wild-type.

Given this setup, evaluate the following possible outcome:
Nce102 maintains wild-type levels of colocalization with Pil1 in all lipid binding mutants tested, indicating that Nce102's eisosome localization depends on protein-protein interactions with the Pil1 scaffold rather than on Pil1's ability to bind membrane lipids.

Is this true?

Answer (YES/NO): NO